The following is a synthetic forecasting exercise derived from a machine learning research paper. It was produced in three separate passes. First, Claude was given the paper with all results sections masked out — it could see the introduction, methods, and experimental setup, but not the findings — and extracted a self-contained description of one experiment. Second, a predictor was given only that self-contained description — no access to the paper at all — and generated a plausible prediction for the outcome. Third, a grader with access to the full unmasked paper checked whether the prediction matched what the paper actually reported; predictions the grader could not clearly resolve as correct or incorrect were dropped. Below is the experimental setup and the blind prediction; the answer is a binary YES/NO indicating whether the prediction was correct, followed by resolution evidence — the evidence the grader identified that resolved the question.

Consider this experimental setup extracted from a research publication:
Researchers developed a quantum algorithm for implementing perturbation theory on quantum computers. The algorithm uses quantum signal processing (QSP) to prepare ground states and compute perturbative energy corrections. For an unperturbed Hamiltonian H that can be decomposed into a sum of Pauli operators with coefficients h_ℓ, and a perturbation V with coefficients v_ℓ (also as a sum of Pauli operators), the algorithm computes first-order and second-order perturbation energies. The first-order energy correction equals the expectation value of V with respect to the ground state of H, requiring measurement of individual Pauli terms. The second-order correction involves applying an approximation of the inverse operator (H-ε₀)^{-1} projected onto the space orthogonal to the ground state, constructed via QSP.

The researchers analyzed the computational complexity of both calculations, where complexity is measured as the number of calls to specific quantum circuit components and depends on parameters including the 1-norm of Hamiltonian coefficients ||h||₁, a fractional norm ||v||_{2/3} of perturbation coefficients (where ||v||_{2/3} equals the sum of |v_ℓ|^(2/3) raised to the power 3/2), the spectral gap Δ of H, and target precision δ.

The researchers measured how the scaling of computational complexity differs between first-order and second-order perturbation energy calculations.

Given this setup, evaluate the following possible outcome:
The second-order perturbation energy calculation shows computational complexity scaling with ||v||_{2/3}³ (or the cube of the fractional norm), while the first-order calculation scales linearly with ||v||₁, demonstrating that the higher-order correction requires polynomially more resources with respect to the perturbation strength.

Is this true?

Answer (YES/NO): NO